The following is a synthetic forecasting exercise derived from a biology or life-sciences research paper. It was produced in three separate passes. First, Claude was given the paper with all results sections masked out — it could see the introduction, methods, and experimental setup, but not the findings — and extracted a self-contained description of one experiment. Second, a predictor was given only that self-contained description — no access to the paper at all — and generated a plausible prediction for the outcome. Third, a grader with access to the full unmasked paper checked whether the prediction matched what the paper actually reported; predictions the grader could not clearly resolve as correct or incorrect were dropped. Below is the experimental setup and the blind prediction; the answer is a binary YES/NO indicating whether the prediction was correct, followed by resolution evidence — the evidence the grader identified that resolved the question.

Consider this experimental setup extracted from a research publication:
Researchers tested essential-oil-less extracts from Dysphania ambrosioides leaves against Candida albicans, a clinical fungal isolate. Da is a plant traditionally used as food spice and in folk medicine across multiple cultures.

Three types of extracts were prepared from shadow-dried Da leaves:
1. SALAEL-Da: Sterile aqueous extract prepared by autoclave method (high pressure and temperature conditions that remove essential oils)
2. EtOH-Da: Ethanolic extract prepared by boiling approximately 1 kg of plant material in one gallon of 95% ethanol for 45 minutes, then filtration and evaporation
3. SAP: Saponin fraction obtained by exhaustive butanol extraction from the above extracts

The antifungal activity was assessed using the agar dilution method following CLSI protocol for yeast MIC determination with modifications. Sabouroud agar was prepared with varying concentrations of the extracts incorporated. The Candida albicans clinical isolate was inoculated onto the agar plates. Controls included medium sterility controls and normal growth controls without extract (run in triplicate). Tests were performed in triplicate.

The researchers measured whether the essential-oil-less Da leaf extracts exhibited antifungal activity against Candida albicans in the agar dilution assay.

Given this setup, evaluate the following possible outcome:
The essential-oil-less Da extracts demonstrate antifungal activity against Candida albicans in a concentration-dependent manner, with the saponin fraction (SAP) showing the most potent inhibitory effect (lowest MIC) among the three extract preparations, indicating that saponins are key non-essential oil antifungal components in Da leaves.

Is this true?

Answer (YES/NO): NO